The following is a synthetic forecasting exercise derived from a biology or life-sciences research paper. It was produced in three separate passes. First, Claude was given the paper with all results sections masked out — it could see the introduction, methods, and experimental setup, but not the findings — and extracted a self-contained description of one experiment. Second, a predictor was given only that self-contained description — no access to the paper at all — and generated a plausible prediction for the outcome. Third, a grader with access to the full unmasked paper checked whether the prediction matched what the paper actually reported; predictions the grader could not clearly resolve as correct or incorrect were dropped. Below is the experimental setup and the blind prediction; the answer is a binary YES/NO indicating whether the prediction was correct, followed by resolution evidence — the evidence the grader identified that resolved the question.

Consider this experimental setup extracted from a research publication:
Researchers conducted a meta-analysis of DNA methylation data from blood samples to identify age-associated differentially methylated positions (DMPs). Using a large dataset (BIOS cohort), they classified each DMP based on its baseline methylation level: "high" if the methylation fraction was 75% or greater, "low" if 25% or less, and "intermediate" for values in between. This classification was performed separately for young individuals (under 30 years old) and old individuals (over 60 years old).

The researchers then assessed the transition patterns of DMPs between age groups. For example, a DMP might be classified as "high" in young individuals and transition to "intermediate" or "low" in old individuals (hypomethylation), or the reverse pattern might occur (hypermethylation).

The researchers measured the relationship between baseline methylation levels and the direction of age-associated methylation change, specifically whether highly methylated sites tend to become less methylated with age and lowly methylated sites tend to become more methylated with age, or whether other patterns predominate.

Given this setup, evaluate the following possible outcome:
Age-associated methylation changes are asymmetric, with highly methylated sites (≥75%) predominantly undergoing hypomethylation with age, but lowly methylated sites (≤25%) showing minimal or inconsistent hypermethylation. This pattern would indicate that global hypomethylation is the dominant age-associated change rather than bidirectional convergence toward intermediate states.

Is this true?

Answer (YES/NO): NO